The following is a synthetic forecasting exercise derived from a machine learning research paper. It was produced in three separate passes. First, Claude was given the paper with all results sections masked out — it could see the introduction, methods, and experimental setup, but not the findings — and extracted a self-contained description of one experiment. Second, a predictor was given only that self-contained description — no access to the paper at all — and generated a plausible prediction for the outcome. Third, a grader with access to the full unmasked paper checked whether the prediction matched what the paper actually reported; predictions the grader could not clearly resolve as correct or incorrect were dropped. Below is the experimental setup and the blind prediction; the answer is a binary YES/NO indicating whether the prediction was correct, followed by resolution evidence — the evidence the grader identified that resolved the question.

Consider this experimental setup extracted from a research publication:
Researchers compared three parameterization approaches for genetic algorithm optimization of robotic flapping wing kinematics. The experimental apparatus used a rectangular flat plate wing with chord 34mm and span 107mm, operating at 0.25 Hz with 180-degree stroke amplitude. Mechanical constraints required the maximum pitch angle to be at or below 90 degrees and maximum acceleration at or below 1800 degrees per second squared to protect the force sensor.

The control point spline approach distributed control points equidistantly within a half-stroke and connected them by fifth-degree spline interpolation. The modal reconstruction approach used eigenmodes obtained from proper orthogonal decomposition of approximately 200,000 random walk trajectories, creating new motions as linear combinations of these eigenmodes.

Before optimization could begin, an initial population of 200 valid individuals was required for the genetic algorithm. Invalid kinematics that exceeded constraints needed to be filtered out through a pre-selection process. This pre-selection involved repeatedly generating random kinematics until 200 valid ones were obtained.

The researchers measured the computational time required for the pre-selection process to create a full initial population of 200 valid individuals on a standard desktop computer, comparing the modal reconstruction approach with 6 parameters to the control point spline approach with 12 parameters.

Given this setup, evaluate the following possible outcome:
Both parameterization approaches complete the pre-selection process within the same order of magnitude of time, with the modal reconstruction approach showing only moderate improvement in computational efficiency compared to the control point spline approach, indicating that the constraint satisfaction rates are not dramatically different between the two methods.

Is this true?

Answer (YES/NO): NO